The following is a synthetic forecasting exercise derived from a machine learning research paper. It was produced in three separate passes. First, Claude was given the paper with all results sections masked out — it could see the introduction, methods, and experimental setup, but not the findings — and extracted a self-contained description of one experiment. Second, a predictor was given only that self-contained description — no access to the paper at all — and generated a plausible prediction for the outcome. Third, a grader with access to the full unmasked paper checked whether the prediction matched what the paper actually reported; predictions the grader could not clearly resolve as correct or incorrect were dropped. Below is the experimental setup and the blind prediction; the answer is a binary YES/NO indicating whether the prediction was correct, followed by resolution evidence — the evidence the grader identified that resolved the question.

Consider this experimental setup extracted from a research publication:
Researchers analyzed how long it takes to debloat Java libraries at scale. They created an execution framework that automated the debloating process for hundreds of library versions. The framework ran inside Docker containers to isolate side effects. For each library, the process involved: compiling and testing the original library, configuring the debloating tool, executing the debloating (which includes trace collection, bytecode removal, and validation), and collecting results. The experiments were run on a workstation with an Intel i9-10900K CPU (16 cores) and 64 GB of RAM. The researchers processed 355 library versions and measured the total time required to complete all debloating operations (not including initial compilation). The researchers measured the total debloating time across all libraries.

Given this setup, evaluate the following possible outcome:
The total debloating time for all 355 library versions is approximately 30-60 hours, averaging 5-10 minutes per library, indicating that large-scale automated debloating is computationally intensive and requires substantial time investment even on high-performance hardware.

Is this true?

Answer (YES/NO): YES